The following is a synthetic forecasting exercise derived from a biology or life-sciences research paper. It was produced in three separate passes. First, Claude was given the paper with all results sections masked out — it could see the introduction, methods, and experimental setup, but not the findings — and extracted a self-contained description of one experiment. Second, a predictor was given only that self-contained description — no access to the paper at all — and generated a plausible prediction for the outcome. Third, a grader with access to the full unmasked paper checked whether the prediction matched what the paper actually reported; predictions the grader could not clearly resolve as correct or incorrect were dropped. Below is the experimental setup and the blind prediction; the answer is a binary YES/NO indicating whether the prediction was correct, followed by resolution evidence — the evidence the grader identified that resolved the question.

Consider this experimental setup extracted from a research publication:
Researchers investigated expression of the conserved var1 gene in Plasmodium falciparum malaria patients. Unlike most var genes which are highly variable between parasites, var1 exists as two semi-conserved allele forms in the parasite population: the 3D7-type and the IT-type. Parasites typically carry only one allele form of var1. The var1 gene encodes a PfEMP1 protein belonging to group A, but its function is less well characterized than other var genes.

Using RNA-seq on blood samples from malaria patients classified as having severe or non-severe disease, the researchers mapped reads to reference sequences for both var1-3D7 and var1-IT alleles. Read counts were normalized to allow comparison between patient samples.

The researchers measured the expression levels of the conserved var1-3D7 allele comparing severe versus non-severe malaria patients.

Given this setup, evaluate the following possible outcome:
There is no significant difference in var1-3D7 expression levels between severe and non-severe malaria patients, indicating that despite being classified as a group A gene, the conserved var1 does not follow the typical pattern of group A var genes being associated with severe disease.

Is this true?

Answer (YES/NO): NO